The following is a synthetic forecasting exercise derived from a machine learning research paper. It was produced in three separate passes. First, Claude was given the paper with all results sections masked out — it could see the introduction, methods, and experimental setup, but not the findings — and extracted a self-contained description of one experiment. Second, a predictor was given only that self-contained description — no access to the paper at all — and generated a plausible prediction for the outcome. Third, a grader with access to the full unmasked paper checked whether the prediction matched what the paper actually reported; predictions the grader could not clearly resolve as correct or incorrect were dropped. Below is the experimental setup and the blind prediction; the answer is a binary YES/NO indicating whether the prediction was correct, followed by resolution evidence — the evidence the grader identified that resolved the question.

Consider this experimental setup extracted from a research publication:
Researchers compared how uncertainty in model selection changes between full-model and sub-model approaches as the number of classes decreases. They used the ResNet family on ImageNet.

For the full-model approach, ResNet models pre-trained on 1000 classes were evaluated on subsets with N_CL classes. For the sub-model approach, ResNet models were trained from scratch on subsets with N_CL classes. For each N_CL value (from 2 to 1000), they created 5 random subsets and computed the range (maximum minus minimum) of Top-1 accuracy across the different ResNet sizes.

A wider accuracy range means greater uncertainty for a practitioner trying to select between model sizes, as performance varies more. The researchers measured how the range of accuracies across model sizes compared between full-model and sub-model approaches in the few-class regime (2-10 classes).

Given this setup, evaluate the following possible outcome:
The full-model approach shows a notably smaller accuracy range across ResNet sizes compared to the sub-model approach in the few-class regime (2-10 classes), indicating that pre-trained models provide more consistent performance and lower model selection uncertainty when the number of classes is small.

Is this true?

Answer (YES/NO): NO